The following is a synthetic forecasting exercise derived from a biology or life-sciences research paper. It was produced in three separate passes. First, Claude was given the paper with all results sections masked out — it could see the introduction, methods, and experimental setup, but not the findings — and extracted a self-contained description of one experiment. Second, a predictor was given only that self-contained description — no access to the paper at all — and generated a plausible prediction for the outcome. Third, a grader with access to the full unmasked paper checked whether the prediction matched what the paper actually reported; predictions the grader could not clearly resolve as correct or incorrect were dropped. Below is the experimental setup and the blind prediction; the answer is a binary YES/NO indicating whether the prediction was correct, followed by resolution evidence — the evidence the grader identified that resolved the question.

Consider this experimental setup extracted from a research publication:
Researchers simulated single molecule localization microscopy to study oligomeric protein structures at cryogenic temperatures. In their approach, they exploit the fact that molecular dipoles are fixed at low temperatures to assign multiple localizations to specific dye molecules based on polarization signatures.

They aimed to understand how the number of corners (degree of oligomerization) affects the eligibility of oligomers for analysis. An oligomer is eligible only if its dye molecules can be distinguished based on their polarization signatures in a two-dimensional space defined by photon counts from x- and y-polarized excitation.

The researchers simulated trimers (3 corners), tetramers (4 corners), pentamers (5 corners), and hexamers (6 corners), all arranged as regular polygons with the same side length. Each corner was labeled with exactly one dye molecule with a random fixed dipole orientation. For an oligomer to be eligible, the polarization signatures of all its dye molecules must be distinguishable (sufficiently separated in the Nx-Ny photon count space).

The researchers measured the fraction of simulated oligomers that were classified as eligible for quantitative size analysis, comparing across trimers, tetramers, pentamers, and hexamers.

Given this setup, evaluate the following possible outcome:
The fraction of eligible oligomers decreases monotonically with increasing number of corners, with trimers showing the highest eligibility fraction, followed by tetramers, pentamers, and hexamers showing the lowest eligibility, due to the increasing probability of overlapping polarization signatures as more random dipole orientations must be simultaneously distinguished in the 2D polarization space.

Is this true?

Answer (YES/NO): YES